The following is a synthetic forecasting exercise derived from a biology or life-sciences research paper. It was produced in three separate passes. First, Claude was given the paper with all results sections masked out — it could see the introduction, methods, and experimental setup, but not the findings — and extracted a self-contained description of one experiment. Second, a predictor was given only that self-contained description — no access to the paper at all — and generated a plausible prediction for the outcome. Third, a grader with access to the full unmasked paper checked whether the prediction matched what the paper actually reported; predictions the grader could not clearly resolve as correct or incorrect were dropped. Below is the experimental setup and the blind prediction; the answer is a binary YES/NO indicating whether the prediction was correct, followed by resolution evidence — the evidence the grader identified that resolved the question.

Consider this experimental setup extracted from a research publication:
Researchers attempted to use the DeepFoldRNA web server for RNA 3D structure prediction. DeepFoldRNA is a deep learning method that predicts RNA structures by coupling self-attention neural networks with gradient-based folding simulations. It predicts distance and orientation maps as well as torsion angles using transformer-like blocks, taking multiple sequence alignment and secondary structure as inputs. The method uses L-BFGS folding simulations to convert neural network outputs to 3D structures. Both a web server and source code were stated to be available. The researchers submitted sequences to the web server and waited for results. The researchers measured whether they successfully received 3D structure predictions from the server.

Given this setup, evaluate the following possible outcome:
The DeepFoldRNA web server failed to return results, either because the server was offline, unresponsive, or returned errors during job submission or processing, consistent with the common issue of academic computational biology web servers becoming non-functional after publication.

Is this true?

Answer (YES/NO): YES